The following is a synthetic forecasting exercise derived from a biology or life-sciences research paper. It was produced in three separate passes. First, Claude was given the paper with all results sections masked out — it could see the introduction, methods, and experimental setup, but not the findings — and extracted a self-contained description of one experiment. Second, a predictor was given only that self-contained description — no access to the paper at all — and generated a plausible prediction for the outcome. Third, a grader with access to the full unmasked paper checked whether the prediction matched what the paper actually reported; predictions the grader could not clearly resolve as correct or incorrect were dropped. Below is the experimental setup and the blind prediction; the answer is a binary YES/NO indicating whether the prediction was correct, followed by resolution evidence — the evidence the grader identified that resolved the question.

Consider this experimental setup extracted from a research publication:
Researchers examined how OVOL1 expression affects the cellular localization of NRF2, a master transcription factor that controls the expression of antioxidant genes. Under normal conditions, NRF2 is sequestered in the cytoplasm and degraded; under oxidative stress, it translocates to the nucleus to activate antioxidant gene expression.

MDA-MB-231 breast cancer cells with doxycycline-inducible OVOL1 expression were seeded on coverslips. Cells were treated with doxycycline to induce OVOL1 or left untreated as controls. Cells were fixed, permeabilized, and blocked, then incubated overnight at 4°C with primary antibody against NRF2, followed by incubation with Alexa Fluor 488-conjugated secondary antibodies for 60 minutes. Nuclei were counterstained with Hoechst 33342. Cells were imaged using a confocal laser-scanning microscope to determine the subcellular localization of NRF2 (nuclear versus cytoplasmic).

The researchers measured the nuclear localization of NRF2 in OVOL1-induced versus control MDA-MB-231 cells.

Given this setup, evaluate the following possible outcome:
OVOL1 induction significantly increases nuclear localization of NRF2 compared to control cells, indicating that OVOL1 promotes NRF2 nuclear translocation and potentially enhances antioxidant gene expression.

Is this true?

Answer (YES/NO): NO